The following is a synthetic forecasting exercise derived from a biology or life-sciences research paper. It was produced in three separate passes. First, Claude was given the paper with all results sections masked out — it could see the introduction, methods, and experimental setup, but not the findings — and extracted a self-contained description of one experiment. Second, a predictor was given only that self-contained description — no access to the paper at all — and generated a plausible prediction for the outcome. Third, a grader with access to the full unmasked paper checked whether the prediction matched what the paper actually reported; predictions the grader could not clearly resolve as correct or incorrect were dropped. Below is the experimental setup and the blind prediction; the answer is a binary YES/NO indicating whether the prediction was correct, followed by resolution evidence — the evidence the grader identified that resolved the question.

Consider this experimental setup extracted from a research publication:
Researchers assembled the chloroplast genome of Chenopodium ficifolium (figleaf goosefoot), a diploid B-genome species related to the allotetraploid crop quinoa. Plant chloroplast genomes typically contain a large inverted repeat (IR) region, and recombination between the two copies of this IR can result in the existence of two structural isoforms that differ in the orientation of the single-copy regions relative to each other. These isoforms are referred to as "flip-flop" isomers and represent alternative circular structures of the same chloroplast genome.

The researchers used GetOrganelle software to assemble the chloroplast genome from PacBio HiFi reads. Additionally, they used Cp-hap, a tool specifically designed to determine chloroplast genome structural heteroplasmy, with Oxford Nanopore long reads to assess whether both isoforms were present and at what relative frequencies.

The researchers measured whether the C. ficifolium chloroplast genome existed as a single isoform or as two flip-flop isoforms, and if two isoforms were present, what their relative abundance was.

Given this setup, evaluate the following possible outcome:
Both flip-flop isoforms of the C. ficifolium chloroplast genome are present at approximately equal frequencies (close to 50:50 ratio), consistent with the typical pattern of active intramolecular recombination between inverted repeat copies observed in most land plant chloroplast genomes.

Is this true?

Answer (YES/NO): YES